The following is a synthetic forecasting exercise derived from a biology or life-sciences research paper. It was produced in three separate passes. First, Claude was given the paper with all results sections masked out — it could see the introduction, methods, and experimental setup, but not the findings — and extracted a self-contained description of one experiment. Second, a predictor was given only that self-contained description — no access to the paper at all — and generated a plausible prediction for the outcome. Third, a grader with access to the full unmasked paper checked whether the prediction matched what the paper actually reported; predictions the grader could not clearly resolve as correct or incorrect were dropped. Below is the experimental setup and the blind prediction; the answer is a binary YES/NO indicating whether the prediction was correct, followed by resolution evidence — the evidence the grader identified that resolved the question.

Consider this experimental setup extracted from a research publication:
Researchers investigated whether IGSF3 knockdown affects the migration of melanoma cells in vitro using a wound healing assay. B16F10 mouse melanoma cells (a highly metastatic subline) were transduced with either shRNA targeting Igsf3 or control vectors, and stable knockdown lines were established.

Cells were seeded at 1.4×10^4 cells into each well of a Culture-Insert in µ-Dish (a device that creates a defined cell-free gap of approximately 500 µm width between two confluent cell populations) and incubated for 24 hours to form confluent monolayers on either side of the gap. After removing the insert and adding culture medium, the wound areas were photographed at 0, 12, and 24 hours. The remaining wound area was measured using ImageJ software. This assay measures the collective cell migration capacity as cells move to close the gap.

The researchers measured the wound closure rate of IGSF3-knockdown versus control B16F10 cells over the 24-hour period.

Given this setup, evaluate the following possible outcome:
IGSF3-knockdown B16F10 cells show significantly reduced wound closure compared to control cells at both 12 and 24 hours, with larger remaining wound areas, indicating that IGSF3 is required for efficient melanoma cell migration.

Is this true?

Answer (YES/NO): NO